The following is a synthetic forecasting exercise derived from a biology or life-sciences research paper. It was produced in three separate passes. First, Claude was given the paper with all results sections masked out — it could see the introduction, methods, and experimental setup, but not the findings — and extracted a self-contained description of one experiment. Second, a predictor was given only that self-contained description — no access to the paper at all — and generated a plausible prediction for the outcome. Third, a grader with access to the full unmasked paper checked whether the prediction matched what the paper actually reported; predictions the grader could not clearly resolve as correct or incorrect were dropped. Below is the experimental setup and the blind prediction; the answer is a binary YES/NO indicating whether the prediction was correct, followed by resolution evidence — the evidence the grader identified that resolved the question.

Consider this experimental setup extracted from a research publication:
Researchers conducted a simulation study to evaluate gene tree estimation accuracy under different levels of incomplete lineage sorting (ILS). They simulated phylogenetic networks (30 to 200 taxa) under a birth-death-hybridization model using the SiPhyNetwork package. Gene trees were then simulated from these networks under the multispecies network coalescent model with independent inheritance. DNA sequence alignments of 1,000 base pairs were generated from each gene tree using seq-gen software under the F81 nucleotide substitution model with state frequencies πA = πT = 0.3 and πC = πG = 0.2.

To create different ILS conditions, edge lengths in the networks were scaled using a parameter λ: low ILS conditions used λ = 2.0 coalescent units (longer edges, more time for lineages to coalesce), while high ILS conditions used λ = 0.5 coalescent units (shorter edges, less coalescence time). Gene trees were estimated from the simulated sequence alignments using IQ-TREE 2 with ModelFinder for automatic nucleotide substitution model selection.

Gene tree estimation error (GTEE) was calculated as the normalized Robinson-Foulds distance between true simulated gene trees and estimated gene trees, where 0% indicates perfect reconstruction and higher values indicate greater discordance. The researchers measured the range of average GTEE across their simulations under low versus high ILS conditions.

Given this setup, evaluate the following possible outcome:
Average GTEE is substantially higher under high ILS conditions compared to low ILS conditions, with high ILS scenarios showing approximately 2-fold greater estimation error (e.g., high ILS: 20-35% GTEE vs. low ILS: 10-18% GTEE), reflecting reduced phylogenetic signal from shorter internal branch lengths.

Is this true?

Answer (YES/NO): NO